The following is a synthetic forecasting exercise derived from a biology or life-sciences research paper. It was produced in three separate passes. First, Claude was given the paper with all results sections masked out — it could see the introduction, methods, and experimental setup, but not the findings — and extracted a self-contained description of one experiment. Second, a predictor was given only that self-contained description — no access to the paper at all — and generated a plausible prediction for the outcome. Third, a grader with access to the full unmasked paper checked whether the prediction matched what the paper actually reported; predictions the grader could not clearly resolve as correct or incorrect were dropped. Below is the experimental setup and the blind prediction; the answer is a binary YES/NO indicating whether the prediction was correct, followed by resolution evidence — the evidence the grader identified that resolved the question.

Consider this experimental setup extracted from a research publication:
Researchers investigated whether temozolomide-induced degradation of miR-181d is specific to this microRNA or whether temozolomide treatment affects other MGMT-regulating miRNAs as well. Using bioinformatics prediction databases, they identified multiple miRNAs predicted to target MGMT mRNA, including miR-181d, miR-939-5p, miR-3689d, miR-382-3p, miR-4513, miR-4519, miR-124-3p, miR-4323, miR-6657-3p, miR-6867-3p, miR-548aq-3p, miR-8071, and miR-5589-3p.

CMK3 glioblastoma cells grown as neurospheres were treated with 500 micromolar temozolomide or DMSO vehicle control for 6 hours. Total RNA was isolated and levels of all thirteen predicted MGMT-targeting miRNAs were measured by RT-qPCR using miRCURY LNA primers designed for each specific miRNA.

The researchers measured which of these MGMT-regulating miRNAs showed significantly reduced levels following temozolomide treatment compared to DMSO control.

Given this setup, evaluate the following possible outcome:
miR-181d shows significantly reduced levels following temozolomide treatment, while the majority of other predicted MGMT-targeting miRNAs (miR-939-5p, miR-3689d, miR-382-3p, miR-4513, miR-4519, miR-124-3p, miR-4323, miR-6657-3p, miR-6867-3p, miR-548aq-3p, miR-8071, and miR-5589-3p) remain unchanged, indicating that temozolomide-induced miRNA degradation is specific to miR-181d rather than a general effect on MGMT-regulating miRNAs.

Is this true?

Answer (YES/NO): YES